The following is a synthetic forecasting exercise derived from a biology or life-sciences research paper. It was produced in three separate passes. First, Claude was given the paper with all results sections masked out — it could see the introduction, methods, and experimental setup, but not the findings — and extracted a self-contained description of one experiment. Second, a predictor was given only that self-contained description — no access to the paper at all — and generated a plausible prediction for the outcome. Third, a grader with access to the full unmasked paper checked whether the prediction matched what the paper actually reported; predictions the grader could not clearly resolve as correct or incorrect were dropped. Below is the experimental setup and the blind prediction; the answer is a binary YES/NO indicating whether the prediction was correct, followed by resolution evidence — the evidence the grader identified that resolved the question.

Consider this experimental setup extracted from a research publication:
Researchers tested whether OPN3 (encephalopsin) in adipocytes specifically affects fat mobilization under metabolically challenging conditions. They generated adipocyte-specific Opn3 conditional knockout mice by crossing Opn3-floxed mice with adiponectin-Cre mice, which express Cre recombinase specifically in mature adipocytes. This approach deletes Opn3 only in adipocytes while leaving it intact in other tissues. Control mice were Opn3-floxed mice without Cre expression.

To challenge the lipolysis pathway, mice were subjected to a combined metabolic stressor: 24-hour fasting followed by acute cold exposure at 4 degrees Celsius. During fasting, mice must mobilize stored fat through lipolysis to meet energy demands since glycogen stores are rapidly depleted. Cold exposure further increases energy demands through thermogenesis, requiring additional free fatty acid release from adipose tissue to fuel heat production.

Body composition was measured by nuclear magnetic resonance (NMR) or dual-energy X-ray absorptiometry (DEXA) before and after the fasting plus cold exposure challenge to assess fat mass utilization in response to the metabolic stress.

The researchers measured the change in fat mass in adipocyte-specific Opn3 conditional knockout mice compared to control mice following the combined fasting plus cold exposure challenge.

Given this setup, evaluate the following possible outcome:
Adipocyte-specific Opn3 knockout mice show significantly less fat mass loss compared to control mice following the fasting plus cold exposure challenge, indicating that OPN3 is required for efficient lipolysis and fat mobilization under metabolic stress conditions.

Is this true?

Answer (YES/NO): YES